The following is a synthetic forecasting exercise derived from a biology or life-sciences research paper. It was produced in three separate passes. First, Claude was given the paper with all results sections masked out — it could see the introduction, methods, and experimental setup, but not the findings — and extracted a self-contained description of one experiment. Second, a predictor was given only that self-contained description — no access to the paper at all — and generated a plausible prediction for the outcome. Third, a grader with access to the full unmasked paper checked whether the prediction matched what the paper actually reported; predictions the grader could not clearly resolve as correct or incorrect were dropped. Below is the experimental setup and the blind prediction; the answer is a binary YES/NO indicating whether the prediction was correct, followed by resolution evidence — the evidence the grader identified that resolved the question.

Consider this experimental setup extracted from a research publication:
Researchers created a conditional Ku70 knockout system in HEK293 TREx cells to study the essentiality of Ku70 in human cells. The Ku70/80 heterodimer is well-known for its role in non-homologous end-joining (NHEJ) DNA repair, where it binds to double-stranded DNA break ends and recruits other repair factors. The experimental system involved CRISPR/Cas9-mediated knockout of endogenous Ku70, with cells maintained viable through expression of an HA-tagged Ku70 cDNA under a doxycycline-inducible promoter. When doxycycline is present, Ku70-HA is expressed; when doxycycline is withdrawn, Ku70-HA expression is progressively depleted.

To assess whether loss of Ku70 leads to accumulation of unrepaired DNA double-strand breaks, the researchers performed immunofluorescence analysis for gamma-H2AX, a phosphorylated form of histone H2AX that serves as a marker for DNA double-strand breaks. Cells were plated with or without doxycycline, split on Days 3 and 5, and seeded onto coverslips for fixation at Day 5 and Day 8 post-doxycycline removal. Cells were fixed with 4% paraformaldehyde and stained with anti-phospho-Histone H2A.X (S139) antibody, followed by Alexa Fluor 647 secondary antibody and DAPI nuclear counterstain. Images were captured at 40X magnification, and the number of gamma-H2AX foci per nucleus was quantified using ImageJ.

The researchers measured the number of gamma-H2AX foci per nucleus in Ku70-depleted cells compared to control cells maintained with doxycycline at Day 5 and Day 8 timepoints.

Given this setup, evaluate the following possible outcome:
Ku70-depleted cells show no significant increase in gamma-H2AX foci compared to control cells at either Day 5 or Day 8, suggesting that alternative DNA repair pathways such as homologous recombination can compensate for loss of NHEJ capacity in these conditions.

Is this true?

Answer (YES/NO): NO